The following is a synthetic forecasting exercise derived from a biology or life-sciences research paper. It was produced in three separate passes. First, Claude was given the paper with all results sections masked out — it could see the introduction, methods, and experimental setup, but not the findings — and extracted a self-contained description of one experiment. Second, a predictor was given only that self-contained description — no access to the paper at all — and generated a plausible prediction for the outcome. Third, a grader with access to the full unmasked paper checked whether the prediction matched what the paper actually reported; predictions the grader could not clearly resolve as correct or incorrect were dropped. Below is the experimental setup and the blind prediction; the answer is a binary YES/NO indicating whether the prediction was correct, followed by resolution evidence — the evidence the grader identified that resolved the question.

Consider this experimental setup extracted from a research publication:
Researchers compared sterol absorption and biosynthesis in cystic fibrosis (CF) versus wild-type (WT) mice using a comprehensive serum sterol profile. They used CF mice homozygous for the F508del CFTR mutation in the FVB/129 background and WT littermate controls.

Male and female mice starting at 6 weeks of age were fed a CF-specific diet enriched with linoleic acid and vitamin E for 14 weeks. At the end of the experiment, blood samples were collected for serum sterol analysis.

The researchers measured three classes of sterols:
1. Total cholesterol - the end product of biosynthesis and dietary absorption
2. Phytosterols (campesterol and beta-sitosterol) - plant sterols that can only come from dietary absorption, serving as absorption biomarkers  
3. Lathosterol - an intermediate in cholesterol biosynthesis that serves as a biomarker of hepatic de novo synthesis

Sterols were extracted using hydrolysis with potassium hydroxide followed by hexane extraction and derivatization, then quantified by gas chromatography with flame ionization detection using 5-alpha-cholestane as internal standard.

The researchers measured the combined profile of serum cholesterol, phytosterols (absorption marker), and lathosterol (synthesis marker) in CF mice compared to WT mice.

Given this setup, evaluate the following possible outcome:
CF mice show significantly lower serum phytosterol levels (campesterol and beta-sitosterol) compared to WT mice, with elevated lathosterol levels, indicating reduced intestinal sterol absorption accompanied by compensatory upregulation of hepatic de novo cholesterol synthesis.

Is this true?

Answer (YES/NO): YES